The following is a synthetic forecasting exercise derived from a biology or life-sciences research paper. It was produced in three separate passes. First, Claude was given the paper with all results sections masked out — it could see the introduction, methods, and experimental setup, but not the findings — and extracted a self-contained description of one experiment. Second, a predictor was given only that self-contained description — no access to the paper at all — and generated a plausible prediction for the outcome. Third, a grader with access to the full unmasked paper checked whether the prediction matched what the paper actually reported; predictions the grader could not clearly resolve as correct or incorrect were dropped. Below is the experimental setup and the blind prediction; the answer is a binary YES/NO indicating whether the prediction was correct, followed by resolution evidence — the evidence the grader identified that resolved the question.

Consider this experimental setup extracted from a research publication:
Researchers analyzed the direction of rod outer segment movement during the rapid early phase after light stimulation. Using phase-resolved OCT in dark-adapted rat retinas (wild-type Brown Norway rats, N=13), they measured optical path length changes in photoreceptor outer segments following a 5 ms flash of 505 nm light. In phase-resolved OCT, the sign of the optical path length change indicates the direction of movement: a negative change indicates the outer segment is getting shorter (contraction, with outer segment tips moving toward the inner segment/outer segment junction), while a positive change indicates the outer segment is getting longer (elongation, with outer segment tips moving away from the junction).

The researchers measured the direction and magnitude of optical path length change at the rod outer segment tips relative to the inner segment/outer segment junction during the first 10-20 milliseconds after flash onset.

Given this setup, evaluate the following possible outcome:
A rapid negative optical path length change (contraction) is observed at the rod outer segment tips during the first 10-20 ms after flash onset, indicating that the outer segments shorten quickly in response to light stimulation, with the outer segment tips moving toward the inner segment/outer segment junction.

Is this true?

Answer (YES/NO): YES